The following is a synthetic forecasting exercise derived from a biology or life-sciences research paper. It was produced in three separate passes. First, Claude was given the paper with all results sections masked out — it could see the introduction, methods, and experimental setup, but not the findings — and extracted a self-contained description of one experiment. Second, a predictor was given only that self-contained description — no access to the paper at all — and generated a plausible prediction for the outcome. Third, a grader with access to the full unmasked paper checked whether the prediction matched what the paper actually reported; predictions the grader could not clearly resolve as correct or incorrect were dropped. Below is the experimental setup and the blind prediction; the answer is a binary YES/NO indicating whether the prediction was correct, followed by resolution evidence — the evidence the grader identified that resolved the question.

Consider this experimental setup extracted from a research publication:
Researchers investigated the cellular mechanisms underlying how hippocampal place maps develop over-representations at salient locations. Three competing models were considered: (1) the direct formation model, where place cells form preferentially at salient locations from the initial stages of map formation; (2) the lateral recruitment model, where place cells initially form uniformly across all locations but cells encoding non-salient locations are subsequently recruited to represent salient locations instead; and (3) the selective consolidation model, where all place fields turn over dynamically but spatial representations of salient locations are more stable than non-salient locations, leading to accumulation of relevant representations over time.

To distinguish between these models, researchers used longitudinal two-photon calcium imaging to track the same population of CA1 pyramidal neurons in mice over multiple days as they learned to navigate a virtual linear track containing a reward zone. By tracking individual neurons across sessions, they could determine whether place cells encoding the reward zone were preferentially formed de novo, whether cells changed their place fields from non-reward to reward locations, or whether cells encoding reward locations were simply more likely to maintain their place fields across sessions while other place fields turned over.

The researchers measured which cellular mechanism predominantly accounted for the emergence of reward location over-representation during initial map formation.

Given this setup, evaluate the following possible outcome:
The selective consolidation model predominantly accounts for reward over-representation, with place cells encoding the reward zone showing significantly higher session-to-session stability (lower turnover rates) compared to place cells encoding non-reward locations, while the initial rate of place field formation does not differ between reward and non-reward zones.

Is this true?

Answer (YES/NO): NO